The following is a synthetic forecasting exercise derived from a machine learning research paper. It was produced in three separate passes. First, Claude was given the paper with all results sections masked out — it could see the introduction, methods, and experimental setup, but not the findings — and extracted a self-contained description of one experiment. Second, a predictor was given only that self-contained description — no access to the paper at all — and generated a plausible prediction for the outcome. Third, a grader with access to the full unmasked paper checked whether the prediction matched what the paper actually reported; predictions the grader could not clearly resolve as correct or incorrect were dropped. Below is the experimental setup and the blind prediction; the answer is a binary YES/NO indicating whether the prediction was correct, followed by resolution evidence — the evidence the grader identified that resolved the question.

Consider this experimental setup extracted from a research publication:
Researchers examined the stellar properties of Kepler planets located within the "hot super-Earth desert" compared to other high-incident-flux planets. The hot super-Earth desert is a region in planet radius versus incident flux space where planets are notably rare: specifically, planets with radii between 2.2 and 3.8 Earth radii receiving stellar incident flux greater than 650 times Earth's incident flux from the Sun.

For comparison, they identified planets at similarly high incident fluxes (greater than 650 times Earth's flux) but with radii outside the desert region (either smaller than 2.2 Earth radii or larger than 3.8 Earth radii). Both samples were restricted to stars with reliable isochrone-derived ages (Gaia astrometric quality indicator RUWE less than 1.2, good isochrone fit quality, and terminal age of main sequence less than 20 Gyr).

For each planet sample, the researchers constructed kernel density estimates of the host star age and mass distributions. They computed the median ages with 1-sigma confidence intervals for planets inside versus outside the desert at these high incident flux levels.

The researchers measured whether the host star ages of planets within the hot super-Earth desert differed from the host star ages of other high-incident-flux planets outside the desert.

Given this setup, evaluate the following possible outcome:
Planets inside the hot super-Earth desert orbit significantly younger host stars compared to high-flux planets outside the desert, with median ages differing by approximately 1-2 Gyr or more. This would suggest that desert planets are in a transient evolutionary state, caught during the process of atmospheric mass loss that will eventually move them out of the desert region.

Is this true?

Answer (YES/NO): NO